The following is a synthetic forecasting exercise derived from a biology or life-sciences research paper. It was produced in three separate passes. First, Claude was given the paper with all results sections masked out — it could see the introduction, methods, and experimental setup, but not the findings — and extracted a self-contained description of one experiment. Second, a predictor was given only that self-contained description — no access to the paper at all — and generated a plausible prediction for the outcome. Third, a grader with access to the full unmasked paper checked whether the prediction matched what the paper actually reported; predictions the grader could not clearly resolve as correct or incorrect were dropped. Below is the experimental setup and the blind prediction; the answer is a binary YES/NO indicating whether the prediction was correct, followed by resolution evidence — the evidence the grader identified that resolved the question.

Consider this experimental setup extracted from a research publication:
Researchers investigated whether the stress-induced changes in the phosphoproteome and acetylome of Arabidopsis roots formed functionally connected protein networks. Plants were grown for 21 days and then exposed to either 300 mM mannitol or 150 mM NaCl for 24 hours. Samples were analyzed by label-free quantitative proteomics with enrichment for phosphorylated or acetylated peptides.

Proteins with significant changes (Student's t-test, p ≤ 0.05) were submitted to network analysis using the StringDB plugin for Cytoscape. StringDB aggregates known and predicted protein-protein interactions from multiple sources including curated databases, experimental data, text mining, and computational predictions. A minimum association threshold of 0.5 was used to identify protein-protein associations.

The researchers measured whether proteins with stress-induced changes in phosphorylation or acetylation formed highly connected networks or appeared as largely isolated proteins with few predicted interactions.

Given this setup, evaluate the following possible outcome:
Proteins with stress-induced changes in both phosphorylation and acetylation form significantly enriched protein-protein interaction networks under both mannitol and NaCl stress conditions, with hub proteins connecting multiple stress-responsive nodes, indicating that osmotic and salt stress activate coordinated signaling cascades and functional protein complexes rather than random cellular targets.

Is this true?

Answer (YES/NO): YES